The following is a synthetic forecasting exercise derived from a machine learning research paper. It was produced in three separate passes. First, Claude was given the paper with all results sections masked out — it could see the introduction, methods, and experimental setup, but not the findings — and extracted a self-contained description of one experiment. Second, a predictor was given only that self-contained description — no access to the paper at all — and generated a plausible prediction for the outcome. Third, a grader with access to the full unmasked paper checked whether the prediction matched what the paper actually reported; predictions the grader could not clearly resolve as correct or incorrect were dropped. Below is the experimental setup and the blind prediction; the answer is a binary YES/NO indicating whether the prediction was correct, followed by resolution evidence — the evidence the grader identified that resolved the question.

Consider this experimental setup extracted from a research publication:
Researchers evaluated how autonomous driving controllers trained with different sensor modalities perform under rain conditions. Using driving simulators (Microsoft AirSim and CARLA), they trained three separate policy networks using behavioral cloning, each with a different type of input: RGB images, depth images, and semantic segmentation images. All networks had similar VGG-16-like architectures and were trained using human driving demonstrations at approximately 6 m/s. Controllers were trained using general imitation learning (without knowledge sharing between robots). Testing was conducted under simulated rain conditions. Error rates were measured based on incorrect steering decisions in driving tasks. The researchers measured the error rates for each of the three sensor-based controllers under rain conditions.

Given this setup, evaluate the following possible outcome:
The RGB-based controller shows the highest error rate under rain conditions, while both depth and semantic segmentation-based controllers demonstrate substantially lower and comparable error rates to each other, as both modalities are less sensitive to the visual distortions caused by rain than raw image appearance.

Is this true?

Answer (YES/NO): NO